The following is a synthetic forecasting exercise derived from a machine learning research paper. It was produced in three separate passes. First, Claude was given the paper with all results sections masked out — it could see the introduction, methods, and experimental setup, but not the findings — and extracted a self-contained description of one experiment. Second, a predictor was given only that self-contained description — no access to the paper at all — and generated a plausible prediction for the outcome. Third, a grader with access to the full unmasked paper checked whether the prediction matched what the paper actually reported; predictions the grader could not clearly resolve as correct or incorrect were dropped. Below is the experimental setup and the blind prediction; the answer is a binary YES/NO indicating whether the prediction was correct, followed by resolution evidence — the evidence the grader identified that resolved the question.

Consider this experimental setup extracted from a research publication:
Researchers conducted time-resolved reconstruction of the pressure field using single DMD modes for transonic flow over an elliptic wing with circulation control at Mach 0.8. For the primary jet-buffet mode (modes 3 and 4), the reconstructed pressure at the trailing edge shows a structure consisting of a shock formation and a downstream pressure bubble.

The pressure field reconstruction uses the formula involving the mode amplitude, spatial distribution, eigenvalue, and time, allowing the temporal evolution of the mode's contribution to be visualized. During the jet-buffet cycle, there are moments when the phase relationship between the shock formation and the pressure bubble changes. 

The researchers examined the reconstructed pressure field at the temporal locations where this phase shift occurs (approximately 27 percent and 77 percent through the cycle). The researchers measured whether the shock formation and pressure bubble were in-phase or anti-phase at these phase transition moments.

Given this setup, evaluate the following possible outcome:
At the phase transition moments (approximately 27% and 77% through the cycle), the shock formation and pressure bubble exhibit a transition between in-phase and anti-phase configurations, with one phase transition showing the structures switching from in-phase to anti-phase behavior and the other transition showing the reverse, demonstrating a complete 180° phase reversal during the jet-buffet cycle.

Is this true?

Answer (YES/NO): NO